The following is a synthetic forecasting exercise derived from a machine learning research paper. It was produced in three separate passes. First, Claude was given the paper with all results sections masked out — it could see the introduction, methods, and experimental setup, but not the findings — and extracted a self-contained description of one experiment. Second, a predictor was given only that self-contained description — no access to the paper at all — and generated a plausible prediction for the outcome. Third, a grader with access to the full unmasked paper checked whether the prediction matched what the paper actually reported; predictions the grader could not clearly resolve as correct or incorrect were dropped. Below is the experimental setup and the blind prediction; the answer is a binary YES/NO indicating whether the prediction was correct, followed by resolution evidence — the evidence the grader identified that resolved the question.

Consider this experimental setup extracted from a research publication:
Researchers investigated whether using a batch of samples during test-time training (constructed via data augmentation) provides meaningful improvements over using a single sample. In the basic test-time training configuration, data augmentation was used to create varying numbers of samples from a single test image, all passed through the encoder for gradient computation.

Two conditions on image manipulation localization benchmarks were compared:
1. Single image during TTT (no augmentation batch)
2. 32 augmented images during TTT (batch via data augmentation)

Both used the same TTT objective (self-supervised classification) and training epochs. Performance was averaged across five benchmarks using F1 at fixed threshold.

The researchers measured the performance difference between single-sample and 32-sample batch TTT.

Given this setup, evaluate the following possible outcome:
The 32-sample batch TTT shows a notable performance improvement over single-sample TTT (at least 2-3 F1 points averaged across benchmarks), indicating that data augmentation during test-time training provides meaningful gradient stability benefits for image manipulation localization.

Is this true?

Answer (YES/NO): YES